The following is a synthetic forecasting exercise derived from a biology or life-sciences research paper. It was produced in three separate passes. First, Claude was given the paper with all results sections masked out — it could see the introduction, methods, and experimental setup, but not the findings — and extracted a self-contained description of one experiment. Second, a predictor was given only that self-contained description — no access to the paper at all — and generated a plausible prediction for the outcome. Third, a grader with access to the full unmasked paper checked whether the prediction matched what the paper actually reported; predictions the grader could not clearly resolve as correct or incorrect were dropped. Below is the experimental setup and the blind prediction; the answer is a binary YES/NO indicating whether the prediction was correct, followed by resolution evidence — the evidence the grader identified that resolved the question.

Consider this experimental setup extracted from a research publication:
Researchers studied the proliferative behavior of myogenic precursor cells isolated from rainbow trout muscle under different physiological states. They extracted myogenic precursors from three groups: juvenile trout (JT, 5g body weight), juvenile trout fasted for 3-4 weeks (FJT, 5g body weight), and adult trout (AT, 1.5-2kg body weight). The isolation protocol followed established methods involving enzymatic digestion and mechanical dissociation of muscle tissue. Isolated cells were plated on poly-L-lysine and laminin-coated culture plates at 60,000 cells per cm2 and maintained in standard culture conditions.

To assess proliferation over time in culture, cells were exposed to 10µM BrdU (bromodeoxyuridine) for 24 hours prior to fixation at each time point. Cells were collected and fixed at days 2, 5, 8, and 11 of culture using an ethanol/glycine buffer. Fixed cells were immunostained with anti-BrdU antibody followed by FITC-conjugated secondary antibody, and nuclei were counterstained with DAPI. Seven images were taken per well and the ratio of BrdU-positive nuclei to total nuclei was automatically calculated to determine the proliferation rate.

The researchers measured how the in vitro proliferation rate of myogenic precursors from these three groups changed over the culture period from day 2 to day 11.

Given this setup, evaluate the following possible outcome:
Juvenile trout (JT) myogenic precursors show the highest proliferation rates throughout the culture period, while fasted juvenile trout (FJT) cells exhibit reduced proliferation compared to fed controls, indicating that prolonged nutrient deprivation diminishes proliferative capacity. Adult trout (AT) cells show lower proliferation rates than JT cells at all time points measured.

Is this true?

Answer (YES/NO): YES